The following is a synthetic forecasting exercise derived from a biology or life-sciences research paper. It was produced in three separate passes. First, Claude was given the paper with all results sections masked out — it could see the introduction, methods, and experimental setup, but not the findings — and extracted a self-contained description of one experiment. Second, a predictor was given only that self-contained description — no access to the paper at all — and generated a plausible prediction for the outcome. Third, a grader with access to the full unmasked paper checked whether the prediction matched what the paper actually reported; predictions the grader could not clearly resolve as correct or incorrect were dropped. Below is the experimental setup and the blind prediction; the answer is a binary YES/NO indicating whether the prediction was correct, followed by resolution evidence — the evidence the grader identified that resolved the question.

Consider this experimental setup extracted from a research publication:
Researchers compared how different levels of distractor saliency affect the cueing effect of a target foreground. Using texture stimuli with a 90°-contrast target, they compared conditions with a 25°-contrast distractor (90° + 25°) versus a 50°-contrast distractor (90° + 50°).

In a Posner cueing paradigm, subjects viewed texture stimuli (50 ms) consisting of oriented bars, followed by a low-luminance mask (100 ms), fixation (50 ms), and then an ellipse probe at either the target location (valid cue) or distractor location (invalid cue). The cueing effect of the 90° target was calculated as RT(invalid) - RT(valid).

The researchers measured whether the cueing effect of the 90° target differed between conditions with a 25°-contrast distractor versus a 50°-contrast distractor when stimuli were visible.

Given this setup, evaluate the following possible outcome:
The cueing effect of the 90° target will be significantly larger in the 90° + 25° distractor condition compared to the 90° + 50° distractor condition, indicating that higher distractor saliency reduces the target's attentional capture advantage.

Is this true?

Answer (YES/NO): YES